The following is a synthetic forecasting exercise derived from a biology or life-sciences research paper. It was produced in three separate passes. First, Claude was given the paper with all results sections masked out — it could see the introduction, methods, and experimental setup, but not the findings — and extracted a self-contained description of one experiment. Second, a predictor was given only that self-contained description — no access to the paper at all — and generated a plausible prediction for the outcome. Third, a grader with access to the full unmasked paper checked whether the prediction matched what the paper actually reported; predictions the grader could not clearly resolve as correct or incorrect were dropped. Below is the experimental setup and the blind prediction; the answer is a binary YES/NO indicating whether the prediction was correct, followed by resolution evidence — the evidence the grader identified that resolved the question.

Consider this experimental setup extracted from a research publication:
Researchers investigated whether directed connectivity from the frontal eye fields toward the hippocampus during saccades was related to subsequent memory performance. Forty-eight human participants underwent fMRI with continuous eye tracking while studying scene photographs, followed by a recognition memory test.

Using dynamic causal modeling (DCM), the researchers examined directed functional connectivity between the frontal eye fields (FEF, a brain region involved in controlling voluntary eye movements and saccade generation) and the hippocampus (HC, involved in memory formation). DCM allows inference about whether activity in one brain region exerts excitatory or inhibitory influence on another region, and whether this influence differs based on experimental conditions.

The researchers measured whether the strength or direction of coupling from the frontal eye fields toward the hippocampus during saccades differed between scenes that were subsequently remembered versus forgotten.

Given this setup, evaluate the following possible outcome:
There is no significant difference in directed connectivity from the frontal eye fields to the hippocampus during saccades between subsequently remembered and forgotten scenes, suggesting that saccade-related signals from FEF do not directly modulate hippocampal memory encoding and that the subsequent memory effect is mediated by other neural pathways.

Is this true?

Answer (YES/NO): YES